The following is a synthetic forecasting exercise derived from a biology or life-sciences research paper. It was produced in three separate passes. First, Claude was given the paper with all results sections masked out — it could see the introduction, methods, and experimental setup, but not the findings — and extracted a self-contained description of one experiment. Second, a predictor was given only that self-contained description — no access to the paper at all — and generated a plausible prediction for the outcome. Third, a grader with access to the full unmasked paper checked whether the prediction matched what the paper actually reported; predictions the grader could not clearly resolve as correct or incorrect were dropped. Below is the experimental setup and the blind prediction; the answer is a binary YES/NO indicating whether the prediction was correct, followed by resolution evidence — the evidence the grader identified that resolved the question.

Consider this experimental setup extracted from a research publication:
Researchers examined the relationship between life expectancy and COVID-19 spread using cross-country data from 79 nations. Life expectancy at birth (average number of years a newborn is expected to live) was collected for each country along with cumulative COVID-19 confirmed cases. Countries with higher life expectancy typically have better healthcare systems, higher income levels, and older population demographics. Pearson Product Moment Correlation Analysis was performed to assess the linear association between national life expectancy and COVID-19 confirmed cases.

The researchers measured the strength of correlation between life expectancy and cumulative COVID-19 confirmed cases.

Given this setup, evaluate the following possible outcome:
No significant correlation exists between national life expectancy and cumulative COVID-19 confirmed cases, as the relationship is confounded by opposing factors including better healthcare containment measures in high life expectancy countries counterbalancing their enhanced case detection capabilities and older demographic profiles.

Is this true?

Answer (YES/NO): YES